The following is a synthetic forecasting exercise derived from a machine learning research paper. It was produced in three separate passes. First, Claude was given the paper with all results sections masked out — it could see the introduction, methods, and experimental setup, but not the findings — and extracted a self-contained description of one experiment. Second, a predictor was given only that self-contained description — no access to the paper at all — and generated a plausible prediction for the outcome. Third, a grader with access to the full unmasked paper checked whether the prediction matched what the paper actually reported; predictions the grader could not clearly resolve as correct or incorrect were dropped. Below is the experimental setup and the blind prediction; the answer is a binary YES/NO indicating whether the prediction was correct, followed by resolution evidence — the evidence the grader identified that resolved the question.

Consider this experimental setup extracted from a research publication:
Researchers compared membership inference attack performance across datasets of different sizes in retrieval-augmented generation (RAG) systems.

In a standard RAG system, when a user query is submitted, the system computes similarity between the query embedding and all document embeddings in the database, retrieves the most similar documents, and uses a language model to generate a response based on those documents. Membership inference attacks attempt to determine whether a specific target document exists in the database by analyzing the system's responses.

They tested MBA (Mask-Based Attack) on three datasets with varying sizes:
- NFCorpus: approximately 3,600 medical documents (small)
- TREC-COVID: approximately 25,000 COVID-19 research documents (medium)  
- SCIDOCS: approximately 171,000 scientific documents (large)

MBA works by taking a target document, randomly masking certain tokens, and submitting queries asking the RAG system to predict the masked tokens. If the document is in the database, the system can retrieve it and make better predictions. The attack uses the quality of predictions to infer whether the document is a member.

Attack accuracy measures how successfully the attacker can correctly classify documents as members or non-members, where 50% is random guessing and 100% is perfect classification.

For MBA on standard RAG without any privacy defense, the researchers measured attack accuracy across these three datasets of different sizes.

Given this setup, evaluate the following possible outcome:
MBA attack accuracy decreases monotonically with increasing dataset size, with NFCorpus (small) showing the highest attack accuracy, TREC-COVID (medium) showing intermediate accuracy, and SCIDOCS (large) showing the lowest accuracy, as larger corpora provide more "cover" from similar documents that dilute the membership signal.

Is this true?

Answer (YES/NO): NO